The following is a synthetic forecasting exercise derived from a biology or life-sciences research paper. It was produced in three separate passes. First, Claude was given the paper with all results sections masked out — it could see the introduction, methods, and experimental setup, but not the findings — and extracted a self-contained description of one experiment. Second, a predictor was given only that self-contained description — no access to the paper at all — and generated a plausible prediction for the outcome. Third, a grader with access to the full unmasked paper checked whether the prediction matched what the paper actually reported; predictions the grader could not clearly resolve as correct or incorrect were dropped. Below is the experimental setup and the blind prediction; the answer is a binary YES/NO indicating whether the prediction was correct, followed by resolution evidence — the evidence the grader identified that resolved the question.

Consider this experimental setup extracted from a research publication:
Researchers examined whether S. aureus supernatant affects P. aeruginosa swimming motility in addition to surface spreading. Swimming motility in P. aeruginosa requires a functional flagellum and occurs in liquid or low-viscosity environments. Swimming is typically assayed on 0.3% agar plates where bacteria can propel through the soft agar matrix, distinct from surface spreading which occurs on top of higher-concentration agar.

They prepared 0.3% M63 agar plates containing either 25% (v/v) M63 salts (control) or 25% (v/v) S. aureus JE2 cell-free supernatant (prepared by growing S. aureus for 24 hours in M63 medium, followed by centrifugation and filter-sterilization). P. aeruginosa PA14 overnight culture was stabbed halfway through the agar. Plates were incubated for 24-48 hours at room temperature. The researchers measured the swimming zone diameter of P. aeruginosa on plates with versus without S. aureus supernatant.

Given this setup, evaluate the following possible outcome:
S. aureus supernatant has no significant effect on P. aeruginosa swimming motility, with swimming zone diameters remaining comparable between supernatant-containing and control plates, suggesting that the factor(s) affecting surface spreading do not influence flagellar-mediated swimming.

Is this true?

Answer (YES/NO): NO